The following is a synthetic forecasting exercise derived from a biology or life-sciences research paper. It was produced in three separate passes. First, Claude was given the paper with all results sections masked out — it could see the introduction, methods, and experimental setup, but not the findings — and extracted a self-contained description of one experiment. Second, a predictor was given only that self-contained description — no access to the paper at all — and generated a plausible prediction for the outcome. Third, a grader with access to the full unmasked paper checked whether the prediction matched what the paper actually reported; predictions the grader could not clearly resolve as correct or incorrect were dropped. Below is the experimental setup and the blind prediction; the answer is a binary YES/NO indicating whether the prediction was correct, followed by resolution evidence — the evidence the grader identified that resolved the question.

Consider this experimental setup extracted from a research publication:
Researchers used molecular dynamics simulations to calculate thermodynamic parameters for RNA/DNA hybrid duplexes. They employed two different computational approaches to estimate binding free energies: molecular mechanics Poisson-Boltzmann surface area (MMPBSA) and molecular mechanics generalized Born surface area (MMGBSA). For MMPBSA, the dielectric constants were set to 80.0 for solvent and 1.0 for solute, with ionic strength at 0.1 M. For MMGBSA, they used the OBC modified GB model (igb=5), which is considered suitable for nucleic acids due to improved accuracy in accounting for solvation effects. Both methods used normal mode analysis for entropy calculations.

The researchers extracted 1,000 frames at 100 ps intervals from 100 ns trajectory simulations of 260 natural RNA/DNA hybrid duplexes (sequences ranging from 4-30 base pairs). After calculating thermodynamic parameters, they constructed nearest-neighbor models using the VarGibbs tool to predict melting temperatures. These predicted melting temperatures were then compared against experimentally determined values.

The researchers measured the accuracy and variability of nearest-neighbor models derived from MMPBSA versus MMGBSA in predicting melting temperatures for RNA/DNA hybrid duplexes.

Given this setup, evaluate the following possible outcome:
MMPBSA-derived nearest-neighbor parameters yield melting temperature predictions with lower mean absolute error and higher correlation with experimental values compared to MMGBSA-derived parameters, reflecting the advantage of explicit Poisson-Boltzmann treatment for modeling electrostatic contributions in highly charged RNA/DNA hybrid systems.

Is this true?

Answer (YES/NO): NO